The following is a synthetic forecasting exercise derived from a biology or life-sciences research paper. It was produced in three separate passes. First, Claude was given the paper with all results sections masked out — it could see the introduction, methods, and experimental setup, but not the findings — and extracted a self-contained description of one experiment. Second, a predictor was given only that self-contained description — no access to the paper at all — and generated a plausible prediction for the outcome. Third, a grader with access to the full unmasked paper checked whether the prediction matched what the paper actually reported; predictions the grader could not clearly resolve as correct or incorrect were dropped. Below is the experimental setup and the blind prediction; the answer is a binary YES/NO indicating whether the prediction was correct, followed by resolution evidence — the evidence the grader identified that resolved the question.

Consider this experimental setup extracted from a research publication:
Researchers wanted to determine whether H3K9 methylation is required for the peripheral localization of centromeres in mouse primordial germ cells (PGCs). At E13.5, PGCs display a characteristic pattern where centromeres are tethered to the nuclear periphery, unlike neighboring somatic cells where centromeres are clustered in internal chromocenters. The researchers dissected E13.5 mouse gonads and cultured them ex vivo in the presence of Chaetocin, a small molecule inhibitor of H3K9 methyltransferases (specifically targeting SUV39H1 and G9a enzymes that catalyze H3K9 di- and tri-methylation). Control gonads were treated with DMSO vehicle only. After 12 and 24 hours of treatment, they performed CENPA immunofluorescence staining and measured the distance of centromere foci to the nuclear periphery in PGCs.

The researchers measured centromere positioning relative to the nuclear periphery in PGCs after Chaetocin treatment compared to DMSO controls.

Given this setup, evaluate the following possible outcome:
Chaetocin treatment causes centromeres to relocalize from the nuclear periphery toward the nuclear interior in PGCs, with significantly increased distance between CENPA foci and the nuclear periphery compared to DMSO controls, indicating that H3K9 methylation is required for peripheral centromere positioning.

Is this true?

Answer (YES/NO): YES